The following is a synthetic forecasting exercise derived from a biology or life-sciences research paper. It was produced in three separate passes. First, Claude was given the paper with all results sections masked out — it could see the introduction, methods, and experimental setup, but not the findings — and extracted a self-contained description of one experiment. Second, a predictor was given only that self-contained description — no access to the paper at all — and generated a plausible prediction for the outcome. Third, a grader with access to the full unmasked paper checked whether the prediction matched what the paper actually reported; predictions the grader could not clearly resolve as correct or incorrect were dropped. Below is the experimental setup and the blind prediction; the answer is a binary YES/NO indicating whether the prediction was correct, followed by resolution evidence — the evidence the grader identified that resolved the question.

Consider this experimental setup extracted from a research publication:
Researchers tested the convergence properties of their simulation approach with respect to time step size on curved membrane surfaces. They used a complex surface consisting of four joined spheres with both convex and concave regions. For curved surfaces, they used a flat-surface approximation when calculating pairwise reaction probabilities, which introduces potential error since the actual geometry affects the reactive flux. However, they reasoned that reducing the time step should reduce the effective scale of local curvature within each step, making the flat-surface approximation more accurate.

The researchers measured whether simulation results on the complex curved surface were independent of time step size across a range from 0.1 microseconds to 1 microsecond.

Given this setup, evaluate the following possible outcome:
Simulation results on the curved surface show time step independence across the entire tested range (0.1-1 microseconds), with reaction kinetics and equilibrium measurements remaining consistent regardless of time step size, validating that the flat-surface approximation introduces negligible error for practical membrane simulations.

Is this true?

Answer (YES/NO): YES